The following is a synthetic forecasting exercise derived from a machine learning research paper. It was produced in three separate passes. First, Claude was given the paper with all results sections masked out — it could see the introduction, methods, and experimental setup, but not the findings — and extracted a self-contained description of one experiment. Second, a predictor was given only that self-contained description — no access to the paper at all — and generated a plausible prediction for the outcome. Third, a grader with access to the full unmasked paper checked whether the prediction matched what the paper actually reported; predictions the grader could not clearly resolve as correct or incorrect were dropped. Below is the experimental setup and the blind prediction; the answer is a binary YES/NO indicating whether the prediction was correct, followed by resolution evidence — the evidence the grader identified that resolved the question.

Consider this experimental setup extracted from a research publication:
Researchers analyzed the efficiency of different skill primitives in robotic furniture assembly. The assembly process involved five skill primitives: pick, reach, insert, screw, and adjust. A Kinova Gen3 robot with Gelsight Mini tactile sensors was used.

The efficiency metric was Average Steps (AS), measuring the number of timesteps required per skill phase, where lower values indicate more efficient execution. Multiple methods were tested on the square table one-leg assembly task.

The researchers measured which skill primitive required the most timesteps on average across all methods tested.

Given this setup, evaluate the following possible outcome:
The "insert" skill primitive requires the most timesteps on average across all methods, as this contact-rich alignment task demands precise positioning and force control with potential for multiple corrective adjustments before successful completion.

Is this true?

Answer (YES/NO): YES